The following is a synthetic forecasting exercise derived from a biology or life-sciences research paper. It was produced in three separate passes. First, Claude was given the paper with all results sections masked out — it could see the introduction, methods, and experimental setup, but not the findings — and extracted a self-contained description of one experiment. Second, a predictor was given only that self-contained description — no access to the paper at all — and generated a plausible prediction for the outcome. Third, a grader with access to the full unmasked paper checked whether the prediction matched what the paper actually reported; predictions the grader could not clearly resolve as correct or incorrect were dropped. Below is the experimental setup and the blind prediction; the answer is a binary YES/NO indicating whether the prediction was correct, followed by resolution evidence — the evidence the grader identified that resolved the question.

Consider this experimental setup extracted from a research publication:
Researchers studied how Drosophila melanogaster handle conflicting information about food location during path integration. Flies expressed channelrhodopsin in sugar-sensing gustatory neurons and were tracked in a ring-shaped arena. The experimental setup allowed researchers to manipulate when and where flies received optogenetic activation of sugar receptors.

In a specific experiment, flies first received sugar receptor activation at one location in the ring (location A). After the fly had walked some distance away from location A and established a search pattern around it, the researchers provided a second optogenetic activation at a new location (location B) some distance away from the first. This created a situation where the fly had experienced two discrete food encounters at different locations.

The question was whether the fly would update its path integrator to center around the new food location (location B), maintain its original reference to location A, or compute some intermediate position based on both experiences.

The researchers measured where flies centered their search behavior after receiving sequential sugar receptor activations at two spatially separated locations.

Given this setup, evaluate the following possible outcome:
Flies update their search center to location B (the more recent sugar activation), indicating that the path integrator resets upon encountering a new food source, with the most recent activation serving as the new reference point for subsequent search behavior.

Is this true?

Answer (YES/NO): NO